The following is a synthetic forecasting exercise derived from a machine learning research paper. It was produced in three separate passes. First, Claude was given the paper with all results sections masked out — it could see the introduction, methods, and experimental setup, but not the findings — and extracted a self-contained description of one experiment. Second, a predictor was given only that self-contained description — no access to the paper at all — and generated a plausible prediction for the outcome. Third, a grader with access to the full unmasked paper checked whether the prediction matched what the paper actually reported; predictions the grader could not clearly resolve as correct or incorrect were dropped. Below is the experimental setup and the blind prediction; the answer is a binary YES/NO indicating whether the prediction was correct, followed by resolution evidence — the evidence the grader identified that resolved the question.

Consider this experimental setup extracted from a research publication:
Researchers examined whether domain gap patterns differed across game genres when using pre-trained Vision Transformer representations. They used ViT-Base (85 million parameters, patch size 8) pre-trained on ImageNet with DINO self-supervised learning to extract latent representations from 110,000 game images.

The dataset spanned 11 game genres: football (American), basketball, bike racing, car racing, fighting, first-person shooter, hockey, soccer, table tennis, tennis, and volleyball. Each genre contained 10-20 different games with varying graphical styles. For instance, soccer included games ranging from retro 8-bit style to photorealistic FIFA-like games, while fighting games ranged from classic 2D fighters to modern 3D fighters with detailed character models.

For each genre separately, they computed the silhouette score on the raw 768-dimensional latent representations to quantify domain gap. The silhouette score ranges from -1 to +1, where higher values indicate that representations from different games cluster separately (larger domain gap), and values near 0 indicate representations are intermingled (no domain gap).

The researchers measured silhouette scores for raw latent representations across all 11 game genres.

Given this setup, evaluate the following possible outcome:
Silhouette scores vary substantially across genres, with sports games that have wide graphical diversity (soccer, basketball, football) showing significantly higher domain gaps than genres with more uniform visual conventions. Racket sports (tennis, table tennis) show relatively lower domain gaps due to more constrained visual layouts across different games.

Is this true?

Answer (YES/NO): NO